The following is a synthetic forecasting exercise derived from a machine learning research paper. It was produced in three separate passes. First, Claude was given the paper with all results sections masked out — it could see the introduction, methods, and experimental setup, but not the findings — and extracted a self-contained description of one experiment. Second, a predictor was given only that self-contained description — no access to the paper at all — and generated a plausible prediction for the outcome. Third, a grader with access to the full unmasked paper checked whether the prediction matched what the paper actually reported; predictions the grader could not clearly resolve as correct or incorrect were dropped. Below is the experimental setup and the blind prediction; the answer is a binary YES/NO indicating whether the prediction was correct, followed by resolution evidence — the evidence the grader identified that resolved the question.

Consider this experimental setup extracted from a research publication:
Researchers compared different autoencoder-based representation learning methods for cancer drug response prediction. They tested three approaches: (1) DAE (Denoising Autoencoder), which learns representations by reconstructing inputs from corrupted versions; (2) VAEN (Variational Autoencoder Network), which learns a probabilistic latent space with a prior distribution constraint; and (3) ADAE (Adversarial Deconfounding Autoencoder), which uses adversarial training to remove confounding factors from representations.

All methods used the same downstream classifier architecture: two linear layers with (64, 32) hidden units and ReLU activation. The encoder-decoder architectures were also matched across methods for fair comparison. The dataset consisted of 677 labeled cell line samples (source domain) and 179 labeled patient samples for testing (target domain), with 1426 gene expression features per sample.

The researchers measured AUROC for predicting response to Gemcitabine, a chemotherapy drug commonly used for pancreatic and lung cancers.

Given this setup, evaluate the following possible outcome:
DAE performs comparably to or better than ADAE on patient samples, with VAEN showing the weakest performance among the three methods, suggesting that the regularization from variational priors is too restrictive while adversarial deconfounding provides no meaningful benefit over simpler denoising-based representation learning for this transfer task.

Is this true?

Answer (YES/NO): NO